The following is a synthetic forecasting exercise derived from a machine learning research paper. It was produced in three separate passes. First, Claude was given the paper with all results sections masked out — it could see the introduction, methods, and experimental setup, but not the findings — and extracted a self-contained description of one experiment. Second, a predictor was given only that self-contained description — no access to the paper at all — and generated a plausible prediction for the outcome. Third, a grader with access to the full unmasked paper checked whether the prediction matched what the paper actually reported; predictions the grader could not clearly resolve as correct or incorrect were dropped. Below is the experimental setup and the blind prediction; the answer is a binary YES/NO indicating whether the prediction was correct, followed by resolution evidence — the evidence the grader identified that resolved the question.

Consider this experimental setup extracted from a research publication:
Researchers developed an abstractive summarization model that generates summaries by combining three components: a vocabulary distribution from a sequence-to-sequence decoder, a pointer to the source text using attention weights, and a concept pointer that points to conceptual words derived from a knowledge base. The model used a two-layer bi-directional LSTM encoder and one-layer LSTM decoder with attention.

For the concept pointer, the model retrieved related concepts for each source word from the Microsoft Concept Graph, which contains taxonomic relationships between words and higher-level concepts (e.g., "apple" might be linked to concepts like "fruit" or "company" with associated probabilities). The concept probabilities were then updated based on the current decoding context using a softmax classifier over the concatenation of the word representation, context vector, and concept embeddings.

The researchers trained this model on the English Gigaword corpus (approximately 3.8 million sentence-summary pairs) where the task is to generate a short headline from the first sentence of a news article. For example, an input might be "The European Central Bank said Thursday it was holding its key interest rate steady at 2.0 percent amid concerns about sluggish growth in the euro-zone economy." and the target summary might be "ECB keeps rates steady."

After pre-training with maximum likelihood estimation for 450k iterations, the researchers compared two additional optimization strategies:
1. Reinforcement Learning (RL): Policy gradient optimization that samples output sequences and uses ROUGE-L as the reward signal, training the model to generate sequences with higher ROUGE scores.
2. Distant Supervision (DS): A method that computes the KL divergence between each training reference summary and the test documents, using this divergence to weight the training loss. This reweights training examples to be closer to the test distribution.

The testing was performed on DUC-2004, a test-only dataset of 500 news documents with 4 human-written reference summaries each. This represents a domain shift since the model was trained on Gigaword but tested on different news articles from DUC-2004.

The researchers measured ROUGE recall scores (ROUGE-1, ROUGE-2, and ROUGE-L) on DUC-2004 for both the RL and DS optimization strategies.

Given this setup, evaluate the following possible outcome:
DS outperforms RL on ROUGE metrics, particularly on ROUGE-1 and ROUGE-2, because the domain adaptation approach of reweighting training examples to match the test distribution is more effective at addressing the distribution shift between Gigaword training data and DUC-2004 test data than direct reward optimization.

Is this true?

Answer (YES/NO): YES